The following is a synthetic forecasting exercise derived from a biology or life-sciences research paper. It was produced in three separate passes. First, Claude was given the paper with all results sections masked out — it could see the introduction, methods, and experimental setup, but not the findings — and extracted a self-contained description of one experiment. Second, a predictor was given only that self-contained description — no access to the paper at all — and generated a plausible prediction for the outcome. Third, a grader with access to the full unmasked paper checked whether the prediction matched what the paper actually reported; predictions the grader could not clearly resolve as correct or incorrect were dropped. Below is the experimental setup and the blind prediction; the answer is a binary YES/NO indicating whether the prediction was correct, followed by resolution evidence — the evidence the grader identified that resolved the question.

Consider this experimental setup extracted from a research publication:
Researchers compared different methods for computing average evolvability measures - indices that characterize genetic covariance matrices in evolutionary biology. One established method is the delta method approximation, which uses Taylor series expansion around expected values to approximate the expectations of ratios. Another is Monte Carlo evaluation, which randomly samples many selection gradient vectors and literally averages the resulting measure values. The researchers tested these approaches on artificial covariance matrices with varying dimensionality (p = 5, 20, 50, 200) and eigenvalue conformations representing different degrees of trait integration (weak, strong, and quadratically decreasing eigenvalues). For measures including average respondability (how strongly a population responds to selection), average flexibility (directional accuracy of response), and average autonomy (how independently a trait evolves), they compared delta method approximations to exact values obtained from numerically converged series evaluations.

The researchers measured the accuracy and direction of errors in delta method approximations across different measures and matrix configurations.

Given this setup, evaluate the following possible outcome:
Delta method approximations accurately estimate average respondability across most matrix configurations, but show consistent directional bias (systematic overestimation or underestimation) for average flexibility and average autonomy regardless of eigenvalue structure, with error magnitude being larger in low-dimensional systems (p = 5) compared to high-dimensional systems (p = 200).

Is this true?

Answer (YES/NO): NO